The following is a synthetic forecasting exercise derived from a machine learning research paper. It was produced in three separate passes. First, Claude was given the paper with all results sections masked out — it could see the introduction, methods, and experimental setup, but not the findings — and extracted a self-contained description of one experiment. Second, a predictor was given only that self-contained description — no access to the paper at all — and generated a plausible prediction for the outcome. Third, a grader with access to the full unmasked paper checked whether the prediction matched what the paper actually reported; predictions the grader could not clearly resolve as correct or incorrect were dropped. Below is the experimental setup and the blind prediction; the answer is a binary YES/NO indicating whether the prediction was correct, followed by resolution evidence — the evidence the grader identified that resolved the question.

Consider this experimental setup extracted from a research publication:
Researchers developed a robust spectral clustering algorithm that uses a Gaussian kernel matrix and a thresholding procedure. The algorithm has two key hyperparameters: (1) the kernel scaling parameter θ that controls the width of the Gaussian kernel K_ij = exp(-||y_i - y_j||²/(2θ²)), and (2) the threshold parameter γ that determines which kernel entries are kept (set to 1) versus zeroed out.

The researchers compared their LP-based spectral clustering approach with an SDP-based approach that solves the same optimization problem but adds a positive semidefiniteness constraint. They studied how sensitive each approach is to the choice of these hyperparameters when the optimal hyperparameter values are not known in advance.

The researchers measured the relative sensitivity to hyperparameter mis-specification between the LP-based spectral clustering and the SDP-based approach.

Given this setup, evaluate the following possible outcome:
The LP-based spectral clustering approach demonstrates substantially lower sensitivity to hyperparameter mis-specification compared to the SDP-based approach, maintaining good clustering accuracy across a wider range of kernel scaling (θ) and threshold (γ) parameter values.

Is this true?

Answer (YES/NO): NO